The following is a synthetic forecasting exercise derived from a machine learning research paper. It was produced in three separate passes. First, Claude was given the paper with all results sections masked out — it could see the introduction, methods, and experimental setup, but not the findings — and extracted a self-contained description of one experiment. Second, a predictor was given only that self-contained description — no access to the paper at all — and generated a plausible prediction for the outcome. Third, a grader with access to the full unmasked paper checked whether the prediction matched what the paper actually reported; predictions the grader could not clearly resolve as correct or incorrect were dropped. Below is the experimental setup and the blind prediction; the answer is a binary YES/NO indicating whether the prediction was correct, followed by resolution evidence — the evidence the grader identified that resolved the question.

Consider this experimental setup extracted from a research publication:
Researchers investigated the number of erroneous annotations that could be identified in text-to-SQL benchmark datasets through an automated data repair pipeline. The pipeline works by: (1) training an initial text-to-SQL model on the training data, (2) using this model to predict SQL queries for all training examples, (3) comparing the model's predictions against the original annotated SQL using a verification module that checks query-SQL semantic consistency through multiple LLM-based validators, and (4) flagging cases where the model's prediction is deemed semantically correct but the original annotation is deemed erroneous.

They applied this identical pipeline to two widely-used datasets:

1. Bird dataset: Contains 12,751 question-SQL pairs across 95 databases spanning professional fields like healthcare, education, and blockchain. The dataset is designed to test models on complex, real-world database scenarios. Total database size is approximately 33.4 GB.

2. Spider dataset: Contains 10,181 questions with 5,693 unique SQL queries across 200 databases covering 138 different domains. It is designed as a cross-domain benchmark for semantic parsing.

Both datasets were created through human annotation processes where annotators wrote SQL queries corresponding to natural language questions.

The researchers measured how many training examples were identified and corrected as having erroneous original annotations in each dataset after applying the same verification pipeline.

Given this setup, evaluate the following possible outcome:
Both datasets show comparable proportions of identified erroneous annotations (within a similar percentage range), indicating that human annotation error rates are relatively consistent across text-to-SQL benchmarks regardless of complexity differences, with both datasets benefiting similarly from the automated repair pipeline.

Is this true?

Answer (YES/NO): YES